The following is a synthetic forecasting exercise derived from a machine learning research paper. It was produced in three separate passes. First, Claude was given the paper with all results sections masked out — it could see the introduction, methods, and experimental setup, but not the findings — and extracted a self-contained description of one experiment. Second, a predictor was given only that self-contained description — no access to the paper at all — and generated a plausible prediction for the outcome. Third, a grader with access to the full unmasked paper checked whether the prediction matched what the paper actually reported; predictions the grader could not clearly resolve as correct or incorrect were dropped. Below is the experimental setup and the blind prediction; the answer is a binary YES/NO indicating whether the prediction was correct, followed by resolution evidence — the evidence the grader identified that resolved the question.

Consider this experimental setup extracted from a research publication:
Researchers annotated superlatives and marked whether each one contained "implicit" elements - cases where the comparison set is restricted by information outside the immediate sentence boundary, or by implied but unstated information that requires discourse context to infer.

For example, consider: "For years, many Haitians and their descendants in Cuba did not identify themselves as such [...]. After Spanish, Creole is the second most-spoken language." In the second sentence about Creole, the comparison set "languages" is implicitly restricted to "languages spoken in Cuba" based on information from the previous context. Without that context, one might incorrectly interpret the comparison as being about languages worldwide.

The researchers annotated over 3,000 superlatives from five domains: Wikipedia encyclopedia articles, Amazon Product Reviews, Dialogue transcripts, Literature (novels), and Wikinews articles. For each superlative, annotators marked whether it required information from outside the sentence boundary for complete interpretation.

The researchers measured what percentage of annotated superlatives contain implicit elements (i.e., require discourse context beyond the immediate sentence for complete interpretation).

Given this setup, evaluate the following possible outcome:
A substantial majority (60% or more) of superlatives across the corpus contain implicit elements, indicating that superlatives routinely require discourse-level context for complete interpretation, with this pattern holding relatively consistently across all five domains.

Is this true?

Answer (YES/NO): NO